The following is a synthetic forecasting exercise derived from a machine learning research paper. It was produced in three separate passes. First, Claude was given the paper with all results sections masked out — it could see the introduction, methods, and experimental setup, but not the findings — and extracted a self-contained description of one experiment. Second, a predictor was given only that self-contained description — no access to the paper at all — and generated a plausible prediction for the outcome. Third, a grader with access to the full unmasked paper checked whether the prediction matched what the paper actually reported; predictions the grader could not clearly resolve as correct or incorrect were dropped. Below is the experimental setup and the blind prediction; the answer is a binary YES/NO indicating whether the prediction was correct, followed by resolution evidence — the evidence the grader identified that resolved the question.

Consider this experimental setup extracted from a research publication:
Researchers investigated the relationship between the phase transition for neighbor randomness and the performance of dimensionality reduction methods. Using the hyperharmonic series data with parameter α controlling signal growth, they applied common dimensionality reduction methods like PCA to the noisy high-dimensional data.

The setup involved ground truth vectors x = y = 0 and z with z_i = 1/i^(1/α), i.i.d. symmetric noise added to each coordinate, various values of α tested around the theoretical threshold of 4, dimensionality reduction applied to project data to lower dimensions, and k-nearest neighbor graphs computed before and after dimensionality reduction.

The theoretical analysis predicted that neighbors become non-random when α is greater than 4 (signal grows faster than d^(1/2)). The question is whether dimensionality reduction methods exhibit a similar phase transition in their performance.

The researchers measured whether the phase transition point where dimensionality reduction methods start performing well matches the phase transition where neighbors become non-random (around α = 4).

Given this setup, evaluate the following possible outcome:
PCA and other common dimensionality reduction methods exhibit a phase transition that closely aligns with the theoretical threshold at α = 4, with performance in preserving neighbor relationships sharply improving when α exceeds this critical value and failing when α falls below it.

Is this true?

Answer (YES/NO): YES